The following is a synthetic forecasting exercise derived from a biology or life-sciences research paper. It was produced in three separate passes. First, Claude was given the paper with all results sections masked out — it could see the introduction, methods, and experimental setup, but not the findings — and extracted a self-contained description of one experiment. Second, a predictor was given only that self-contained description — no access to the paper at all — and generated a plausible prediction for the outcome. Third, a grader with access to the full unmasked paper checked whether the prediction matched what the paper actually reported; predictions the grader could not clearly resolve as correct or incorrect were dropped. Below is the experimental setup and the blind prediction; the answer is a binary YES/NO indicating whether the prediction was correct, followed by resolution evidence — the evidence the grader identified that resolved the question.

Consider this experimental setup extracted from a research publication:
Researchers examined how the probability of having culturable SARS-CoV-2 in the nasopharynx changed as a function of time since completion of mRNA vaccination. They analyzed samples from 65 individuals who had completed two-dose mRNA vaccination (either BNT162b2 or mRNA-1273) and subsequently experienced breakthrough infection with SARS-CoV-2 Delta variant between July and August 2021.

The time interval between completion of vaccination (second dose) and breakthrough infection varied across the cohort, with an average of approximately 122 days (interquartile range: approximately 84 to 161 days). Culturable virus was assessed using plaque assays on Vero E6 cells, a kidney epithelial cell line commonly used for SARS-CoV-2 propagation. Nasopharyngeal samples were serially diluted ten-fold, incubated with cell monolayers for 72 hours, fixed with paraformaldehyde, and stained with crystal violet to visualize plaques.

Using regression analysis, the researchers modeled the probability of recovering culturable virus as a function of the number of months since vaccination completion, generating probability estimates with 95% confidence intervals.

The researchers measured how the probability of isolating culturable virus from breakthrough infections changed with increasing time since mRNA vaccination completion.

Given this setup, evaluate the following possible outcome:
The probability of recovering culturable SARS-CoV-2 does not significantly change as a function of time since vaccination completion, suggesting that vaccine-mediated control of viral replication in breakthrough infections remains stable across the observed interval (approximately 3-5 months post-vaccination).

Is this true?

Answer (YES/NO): NO